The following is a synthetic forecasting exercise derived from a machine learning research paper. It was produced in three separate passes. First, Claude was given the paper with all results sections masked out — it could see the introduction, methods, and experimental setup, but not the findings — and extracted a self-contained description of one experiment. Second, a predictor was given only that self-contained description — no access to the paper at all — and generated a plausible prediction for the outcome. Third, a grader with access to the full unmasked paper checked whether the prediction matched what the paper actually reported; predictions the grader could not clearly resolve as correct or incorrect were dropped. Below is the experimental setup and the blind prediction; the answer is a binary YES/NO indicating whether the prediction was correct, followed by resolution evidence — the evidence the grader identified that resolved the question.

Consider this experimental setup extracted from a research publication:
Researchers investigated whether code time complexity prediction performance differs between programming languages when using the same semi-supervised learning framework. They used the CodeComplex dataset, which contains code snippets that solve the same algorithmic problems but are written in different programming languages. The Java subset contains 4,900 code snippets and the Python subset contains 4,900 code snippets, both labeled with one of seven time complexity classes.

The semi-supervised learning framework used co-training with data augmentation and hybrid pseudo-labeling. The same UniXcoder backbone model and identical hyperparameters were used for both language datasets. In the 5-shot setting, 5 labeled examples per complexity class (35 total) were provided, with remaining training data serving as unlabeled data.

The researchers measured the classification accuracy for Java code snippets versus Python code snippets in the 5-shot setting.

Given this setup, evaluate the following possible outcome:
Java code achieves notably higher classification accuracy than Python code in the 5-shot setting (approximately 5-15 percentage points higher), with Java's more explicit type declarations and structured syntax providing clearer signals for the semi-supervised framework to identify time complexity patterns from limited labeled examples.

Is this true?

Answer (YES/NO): NO